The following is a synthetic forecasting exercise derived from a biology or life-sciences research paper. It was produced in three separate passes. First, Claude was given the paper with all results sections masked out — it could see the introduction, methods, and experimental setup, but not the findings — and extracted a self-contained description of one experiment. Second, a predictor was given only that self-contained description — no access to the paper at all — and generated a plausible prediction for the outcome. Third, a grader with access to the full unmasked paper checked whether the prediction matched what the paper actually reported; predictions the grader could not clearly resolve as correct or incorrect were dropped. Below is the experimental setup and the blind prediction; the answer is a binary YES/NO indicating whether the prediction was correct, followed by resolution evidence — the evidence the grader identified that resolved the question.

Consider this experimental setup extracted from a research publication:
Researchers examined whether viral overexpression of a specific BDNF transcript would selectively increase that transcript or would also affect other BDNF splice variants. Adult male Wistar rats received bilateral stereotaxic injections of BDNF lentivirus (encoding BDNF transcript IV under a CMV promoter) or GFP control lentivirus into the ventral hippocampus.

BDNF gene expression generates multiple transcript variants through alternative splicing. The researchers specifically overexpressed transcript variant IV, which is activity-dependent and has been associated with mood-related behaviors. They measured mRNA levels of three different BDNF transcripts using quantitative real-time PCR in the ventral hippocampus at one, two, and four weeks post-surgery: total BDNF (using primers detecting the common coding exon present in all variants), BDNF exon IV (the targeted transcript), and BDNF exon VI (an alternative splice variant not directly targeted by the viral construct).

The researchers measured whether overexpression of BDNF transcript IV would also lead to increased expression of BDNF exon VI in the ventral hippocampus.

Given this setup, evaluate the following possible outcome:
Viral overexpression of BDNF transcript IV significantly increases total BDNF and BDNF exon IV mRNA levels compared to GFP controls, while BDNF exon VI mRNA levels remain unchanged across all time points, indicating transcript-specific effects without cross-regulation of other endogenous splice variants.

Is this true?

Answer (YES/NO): NO